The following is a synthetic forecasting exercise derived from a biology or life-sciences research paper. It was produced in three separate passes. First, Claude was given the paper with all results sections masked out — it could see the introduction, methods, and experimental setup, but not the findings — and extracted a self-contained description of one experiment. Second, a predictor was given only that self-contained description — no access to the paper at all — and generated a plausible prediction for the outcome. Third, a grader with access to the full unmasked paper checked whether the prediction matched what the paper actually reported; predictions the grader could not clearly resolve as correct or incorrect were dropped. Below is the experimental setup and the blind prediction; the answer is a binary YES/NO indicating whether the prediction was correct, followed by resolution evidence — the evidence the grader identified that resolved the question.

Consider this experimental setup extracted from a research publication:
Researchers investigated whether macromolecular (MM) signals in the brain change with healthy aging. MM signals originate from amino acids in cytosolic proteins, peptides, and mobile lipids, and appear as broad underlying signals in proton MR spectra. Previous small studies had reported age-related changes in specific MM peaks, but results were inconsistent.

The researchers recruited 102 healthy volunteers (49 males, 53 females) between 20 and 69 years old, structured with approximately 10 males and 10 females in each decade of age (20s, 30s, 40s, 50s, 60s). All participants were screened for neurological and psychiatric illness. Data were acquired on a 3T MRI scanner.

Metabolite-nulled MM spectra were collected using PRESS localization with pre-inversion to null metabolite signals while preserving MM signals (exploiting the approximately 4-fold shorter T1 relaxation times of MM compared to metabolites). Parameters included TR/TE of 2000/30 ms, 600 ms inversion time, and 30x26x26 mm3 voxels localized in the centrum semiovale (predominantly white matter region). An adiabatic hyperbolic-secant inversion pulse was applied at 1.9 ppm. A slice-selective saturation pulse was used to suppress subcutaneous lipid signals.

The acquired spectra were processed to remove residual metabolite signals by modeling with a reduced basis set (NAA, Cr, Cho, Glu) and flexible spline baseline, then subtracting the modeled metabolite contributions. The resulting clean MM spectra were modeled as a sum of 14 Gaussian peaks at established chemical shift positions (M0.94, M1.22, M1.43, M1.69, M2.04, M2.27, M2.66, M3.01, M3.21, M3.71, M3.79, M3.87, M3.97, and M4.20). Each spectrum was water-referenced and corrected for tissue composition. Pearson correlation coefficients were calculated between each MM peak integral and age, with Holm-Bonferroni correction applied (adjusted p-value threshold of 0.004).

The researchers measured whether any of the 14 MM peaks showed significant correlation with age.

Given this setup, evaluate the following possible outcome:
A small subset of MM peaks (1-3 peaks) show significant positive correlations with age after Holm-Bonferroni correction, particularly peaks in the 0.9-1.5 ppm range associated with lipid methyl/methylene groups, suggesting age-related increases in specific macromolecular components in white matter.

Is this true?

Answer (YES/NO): NO